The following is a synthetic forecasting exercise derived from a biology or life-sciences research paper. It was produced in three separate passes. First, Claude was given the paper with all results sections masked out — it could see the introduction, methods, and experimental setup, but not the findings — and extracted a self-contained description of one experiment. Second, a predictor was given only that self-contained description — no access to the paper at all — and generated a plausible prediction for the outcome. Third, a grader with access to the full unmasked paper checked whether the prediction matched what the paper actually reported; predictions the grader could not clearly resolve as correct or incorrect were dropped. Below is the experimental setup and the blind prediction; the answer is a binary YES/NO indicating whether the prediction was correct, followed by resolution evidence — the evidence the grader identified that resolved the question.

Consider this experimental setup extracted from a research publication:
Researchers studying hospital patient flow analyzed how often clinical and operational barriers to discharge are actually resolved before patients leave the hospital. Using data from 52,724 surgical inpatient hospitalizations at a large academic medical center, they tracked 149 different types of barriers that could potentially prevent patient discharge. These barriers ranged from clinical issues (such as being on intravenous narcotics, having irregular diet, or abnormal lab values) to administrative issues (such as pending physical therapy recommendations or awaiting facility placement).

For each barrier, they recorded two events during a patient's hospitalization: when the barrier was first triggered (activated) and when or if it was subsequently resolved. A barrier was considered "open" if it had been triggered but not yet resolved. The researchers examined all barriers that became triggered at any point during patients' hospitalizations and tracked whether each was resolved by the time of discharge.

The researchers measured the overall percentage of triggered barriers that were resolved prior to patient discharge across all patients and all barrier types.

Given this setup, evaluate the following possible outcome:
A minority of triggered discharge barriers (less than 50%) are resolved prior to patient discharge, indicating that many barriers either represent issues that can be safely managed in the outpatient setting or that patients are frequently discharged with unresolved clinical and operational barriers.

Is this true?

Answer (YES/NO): YES